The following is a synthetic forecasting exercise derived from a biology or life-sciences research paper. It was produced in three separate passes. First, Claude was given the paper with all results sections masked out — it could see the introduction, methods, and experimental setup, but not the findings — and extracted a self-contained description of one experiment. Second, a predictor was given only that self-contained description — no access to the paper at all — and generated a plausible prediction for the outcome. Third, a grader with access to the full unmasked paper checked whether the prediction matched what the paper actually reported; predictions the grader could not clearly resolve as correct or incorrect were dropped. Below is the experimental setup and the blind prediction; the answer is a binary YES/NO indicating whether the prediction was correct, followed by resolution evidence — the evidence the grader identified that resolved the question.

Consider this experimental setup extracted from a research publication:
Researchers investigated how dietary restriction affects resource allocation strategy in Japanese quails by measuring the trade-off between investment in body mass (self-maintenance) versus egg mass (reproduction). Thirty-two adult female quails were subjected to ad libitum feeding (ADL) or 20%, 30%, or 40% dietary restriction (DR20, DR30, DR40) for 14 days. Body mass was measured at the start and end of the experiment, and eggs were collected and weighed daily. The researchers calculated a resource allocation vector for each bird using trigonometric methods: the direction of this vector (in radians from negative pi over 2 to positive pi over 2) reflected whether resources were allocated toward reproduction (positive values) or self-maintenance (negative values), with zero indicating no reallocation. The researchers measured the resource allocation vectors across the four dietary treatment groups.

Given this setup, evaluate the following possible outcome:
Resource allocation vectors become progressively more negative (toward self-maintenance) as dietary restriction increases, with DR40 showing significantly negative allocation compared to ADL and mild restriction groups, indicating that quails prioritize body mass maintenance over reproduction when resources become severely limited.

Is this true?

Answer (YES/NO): NO